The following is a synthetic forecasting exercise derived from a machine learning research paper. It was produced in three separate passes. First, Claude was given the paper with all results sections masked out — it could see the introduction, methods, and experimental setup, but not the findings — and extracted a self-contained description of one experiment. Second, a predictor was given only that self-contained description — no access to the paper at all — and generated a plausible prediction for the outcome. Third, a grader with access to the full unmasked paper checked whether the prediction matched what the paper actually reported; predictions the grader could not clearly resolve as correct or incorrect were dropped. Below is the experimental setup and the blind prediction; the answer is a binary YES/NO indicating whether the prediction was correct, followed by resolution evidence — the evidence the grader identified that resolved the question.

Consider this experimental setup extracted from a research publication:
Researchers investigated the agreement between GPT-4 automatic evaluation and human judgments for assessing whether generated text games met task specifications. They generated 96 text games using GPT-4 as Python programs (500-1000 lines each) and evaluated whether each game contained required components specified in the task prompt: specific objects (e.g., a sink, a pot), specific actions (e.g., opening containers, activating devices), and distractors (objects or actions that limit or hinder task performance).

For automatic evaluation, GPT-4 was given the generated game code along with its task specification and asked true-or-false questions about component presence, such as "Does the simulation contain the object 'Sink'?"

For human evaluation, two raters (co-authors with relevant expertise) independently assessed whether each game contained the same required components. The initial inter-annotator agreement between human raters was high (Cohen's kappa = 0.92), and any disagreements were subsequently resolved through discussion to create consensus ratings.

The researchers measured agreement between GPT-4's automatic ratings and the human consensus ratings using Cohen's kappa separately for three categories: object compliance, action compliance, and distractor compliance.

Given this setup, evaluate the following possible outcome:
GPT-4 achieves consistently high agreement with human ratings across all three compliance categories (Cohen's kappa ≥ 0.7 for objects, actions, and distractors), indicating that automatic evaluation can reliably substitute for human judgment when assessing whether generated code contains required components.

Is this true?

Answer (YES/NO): NO